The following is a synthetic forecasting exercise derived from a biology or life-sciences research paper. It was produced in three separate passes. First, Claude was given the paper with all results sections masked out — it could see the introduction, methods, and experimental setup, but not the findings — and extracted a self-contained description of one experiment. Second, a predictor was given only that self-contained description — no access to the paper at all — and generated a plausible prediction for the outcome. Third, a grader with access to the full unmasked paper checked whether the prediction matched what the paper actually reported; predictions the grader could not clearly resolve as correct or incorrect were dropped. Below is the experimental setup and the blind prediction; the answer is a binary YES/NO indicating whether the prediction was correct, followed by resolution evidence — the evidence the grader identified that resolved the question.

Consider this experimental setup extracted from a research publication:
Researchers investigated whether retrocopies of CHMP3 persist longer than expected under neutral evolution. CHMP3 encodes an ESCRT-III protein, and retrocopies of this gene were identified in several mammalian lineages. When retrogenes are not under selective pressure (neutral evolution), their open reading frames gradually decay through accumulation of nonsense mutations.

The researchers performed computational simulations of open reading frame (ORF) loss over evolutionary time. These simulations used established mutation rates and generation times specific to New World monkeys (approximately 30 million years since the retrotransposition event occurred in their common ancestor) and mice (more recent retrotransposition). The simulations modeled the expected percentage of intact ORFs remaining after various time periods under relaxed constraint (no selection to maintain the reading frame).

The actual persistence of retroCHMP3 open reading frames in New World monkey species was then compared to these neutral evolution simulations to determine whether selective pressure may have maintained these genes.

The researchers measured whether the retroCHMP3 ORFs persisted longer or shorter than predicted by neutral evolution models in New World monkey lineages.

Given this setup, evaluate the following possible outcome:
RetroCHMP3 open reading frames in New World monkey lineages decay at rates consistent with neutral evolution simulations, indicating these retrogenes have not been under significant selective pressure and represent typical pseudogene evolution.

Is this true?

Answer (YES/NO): NO